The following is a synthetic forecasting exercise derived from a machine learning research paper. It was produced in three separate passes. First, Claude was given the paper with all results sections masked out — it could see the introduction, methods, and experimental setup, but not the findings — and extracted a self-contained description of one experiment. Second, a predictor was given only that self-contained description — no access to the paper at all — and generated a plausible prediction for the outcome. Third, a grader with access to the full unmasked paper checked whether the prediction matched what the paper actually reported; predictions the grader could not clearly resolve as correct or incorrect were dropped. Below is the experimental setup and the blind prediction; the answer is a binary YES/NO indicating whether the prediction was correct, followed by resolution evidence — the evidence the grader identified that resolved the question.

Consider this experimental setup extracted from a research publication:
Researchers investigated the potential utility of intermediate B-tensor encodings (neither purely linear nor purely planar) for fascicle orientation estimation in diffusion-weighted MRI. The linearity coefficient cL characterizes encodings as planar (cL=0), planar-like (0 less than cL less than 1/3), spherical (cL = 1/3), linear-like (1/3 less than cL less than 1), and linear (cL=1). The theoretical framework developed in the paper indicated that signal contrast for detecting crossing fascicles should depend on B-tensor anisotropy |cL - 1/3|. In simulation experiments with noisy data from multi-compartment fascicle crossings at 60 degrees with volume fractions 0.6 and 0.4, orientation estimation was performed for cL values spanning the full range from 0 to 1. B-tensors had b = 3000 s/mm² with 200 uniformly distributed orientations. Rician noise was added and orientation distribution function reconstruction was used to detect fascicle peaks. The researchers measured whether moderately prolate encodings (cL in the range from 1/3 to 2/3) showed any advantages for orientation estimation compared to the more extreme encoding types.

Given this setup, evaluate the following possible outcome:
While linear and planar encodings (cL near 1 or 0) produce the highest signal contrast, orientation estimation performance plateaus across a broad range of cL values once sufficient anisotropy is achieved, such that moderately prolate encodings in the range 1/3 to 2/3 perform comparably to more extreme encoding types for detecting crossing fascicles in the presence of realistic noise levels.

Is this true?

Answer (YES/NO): NO